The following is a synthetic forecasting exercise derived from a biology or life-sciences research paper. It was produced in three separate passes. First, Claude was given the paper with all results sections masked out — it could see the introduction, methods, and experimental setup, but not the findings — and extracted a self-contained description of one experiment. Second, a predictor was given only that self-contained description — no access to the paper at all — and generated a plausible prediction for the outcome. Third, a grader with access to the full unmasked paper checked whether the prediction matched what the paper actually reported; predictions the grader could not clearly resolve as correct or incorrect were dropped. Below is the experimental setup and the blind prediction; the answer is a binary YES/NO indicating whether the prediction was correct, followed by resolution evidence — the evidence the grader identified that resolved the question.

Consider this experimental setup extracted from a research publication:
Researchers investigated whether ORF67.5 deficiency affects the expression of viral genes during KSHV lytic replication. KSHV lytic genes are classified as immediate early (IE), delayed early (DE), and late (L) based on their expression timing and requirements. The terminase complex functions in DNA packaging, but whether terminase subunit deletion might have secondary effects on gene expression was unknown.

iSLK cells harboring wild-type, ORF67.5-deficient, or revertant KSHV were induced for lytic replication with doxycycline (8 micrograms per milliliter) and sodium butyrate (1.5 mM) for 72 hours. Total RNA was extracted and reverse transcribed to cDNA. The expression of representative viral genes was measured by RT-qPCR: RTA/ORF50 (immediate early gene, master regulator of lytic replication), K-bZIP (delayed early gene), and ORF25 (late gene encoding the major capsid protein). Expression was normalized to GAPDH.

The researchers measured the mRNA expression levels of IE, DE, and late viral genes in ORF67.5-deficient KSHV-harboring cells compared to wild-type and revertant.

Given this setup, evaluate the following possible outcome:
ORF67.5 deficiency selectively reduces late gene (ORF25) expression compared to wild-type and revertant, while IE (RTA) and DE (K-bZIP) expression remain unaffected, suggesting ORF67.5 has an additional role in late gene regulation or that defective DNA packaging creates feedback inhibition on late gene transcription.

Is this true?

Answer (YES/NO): NO